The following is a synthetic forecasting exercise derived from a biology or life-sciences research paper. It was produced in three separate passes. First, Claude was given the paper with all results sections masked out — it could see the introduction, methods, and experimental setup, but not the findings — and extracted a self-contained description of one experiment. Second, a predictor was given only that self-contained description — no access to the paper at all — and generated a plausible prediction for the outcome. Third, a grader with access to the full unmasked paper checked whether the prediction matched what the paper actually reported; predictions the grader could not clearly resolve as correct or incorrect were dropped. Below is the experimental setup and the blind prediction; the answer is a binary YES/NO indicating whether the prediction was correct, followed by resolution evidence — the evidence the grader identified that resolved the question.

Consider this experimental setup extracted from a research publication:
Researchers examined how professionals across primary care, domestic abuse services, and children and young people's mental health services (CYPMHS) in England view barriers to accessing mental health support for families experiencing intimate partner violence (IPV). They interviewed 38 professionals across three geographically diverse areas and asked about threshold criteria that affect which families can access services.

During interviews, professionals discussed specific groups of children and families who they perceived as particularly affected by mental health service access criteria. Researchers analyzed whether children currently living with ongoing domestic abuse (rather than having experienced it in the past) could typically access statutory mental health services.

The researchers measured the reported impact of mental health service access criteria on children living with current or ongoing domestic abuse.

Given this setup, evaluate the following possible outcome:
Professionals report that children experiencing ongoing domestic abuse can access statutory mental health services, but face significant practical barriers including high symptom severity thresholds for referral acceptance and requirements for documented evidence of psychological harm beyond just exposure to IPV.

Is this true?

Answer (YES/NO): NO